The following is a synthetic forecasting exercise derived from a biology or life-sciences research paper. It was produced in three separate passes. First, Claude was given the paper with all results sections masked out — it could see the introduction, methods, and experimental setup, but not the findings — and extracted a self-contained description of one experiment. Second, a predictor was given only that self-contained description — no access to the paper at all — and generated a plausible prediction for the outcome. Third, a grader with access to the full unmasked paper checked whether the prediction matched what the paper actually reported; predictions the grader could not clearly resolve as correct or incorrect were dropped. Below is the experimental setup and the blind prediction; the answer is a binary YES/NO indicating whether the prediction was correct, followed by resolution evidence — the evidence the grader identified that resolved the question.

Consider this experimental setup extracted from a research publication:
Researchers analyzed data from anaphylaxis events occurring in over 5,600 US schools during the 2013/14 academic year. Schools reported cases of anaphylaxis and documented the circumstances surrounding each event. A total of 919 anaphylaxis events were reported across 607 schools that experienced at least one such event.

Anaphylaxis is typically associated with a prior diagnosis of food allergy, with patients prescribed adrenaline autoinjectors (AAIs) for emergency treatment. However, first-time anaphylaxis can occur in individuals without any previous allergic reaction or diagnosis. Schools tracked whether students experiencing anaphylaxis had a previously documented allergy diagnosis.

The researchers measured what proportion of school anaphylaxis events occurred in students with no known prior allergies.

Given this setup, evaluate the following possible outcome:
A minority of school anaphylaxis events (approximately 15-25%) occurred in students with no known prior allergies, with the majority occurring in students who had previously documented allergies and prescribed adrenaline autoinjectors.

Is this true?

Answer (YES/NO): YES